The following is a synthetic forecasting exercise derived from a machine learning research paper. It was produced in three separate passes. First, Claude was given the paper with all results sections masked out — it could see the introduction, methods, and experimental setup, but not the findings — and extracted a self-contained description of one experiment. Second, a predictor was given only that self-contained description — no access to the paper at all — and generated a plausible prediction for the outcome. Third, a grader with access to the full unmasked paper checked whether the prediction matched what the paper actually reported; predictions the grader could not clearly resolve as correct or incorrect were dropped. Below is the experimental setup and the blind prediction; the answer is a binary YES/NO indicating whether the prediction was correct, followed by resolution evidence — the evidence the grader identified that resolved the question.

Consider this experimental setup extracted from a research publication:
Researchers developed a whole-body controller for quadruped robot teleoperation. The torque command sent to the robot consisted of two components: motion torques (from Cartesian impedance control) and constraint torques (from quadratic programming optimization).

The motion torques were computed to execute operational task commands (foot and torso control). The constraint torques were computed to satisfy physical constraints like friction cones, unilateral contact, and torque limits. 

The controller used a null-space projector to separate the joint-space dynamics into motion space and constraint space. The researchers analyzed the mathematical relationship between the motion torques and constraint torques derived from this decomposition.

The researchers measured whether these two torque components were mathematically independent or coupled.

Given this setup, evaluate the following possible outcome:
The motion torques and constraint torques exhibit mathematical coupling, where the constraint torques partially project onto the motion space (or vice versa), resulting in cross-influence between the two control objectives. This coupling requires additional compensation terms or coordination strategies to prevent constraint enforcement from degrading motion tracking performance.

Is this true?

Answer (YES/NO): NO